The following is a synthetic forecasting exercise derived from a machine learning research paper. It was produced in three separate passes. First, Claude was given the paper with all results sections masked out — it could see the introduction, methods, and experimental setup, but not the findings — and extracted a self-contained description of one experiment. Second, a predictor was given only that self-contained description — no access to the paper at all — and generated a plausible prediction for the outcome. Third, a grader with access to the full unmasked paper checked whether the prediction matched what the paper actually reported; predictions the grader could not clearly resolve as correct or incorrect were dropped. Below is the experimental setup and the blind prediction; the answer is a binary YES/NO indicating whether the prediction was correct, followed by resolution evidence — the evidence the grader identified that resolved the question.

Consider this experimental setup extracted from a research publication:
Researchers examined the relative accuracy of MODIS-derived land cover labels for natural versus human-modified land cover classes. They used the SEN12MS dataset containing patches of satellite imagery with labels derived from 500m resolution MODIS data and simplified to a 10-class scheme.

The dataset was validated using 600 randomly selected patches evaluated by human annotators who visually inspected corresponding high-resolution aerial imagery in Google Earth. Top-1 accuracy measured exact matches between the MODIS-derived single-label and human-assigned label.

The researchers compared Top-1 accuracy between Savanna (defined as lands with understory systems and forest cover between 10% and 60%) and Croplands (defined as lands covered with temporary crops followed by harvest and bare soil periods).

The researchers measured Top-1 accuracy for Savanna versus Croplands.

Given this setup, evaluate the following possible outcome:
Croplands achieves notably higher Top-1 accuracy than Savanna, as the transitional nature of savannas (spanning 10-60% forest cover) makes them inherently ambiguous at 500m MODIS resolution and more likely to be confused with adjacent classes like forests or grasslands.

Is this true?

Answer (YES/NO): NO